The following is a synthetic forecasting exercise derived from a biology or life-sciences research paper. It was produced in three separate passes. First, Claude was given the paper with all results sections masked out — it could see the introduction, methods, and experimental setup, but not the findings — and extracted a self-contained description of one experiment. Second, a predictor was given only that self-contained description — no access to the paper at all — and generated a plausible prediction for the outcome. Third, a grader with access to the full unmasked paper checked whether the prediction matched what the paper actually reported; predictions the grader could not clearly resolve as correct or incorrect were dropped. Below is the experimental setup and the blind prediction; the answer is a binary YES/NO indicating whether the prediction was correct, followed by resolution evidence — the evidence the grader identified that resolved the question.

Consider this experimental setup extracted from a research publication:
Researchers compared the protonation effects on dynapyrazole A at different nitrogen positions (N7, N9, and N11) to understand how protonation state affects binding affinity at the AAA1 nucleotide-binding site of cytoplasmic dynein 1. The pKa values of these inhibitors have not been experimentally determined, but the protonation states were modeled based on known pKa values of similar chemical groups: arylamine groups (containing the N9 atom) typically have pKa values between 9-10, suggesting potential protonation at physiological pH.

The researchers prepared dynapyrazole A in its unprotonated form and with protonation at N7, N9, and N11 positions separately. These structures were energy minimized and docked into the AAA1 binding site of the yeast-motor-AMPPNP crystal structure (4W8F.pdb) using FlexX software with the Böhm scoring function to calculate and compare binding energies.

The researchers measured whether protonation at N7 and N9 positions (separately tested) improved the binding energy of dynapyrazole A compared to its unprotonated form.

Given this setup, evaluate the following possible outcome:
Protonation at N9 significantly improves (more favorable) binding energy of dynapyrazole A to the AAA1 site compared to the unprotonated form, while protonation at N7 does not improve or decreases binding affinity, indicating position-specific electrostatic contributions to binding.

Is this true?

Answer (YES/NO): NO